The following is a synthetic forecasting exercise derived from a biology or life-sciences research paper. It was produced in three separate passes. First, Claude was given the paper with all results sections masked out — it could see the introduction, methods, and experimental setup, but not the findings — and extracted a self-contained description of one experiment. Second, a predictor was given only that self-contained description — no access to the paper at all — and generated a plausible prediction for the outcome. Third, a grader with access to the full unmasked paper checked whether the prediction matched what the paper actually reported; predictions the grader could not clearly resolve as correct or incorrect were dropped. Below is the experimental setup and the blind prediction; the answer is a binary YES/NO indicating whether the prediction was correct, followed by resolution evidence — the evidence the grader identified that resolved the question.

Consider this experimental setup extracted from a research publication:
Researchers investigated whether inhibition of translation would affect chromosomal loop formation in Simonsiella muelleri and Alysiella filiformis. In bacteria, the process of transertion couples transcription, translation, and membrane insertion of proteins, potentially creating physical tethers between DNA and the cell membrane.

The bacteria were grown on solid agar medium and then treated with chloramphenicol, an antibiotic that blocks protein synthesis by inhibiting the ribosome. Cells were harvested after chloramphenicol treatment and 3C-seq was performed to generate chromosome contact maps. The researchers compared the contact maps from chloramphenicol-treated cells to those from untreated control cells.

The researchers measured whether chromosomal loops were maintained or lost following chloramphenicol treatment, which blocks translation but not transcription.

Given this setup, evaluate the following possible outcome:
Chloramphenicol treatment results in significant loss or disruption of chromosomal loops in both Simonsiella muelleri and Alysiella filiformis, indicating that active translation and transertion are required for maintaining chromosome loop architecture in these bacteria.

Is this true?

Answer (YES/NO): YES